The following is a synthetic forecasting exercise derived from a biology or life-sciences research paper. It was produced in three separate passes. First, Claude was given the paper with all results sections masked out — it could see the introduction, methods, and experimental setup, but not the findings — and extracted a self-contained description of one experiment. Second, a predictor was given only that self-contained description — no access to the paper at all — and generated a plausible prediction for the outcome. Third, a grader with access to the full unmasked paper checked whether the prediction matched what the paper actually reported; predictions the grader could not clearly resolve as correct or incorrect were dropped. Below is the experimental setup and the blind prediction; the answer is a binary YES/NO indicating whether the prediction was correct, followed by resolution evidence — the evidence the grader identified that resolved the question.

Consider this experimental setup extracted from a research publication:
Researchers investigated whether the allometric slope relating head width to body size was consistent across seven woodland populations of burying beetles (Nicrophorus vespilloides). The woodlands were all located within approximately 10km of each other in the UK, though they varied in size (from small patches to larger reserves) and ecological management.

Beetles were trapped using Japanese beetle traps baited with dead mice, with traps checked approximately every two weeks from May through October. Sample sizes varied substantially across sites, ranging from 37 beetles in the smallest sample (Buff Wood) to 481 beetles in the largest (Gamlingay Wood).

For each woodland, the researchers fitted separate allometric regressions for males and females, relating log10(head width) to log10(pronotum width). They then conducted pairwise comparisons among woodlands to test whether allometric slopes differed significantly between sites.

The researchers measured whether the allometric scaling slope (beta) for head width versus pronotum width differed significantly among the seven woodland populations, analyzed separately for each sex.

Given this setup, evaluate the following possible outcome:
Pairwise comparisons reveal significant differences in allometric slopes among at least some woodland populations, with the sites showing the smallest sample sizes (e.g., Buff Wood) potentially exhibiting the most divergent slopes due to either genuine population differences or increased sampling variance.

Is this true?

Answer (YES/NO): YES